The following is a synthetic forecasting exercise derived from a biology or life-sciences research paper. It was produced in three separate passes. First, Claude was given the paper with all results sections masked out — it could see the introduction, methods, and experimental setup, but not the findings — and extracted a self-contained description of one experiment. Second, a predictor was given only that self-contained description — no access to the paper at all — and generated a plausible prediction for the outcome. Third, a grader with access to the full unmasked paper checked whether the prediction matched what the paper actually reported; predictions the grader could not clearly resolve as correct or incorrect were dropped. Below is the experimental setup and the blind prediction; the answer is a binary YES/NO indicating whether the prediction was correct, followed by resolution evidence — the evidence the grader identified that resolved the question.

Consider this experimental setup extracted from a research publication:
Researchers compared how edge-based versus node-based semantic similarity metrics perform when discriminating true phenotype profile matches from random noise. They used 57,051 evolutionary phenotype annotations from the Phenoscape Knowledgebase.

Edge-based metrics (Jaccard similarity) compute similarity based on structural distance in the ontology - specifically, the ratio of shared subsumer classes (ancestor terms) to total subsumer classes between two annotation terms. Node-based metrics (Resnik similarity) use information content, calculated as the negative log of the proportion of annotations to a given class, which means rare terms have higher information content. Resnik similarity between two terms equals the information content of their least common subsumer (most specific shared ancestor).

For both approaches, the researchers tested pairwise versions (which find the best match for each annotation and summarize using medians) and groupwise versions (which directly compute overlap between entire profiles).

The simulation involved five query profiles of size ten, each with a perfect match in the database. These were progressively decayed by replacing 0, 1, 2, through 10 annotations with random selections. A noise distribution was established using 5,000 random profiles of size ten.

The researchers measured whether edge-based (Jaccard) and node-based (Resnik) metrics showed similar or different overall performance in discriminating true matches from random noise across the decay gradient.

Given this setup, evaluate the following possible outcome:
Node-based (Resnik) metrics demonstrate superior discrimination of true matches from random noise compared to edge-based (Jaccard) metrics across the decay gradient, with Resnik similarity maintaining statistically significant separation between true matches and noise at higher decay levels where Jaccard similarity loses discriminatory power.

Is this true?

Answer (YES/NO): NO